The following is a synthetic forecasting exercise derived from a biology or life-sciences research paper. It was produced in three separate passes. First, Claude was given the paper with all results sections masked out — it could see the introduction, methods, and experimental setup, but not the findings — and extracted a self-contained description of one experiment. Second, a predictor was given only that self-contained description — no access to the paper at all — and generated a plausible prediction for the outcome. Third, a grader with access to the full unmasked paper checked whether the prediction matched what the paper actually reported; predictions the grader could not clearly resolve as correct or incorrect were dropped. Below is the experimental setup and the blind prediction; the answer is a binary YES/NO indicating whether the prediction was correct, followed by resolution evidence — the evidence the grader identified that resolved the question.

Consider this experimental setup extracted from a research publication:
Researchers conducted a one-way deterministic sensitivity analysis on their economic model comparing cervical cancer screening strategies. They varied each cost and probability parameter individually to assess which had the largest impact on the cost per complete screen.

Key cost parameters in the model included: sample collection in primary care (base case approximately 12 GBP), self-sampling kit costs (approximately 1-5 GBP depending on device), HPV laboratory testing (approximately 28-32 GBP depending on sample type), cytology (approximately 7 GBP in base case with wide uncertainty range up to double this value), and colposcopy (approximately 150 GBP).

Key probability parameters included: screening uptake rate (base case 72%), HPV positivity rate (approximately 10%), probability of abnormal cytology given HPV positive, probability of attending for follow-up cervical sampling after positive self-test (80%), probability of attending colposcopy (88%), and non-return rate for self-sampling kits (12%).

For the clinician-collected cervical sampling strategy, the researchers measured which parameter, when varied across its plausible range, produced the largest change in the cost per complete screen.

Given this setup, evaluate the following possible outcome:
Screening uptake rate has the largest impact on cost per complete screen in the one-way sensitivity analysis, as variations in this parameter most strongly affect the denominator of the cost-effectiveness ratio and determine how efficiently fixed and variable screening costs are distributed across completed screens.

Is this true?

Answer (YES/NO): NO